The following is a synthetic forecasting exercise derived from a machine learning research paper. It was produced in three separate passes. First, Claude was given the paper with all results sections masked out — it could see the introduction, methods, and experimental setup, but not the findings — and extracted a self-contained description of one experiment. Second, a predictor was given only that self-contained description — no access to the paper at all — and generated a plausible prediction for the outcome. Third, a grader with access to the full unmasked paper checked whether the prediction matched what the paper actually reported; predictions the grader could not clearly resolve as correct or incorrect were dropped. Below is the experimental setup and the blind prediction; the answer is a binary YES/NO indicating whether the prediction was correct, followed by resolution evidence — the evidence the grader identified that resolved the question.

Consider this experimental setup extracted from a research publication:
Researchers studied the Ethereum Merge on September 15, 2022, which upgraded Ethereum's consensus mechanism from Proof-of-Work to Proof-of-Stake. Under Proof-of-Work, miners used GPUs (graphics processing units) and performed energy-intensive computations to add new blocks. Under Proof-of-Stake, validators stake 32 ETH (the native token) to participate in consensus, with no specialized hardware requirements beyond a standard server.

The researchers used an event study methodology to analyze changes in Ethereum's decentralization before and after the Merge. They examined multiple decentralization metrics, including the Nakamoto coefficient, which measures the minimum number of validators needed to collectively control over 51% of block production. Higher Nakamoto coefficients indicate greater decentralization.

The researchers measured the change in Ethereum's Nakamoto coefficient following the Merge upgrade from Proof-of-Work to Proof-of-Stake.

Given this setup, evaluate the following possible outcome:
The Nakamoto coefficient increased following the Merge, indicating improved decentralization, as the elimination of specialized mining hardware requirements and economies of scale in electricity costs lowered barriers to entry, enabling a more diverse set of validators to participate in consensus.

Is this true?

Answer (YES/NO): NO